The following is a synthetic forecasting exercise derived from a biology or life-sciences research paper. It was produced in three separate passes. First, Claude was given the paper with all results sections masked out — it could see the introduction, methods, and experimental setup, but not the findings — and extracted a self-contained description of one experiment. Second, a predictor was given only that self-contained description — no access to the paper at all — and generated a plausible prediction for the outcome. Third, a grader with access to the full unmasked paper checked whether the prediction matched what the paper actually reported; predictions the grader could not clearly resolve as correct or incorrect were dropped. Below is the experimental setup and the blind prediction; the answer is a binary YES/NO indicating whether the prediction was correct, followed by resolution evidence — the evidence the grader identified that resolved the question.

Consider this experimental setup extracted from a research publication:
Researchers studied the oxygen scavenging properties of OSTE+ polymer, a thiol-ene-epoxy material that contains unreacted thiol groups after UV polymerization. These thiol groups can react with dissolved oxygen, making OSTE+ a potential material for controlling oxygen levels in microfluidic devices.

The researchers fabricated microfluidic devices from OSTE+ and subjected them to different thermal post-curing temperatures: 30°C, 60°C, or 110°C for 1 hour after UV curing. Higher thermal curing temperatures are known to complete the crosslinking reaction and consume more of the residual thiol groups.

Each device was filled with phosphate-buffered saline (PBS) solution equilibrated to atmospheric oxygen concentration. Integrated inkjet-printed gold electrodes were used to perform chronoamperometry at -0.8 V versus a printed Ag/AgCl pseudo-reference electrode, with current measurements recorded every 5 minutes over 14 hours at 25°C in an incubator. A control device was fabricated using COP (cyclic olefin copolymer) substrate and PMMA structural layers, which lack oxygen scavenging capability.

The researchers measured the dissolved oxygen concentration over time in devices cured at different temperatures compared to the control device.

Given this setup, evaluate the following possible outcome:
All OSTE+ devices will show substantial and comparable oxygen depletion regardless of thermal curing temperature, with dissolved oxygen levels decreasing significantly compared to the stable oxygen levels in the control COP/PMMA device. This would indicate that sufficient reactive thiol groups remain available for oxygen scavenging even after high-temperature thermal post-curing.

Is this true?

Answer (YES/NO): NO